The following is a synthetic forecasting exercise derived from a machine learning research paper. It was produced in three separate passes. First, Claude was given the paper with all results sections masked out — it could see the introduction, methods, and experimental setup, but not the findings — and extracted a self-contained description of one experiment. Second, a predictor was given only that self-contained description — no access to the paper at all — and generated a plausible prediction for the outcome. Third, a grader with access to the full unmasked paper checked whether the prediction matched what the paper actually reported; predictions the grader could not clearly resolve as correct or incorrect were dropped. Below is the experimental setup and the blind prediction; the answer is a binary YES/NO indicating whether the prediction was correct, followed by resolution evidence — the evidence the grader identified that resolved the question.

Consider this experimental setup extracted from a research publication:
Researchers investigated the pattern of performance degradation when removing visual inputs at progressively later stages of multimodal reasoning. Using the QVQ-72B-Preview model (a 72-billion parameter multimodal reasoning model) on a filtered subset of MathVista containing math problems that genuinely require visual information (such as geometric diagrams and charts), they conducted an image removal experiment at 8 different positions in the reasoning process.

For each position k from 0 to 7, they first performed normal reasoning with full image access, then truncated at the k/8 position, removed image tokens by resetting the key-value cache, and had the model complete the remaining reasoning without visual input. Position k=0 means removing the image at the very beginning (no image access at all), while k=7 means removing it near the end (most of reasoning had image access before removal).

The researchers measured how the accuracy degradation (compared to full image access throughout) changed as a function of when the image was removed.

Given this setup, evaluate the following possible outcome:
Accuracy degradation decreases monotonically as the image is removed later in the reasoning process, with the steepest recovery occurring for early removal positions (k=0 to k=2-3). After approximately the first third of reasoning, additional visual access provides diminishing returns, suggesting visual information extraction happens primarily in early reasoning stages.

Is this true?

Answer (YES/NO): YES